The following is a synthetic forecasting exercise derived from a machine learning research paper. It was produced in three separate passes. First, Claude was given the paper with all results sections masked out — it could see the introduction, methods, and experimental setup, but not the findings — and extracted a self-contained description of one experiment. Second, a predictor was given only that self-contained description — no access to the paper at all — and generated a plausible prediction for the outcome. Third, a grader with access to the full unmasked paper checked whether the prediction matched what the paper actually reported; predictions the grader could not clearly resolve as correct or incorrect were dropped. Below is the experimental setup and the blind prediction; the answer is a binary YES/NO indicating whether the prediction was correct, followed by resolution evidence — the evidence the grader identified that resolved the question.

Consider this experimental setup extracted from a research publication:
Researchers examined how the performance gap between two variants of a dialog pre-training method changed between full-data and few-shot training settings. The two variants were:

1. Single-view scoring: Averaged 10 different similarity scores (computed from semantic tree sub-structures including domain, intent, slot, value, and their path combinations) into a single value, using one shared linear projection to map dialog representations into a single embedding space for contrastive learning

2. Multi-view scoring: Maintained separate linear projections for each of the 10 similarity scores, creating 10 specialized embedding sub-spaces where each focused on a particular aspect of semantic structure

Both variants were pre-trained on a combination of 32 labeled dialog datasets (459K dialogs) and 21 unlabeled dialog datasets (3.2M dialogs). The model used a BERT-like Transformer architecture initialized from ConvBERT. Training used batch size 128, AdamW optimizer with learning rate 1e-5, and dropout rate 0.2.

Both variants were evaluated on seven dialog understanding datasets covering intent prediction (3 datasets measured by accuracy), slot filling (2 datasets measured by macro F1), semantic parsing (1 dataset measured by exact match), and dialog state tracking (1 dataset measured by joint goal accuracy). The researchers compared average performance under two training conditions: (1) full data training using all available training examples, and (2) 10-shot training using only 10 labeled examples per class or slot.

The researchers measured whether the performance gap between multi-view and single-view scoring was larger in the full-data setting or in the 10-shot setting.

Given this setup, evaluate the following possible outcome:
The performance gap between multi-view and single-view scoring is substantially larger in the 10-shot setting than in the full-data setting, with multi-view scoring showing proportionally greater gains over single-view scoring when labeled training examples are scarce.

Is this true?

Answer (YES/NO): YES